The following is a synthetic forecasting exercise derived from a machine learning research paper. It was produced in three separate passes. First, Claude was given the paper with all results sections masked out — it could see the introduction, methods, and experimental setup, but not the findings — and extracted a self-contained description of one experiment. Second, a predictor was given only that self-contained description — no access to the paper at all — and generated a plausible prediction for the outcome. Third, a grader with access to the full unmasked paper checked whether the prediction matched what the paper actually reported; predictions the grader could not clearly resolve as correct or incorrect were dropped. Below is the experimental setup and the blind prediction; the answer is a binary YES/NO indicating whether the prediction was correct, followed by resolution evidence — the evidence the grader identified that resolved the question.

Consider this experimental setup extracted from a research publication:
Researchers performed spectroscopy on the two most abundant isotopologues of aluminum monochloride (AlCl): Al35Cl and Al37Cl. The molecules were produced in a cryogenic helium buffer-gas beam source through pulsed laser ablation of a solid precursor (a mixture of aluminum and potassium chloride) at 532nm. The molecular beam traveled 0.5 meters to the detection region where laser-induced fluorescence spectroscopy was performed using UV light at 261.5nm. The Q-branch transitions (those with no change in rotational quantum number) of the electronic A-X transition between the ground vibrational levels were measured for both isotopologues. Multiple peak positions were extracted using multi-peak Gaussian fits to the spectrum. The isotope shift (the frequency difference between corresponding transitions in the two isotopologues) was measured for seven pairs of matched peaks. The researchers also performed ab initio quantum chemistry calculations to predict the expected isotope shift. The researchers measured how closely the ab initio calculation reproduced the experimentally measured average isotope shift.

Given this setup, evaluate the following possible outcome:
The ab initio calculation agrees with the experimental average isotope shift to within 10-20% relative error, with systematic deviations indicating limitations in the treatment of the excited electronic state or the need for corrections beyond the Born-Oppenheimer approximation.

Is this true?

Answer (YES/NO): NO